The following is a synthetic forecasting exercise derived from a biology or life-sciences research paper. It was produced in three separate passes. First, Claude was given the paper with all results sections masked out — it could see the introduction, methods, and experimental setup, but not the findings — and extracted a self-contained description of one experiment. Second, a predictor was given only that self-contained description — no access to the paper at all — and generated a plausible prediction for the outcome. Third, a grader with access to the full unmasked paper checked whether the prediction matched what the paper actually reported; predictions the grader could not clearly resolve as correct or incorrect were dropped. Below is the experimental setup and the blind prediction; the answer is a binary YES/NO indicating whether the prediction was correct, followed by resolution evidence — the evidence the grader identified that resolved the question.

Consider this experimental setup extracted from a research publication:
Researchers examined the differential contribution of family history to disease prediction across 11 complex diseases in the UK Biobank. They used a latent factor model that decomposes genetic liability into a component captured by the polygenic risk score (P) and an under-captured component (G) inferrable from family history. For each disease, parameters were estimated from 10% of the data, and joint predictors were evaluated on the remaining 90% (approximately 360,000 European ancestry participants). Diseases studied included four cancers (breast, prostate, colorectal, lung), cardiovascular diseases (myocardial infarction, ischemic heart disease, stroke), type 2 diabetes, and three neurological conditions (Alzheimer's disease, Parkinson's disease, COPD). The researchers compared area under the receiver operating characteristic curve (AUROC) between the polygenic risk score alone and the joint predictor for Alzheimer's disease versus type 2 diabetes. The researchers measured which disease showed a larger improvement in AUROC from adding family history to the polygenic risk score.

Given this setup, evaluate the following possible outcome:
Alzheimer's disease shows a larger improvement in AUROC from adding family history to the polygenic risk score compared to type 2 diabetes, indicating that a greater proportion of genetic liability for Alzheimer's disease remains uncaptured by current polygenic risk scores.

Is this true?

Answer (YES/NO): YES